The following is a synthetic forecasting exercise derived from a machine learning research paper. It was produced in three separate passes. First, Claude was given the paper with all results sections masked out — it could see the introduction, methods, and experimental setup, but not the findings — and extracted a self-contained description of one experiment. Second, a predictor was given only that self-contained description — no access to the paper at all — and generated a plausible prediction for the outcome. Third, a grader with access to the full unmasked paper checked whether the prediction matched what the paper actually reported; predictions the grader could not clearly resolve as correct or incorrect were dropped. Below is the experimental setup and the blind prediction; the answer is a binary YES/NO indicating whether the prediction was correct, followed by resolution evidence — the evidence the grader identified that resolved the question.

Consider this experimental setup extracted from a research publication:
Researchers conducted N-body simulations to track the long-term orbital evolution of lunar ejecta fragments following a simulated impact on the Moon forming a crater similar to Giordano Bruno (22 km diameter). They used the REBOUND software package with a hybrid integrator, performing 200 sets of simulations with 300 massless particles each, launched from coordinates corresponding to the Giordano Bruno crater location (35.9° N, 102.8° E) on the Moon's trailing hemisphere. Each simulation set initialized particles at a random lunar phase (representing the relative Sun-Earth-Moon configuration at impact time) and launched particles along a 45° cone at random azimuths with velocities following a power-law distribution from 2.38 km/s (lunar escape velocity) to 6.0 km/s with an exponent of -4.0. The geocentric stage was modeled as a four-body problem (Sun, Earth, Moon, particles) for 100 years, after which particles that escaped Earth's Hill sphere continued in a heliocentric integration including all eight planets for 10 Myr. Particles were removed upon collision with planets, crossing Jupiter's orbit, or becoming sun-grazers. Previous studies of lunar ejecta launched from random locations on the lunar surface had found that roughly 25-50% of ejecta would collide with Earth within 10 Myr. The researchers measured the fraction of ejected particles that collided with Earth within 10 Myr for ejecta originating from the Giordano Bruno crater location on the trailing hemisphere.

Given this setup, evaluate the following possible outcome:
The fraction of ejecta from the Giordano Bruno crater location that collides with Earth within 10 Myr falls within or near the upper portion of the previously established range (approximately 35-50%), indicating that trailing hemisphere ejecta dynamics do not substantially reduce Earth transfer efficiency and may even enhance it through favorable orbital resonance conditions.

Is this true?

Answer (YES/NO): NO